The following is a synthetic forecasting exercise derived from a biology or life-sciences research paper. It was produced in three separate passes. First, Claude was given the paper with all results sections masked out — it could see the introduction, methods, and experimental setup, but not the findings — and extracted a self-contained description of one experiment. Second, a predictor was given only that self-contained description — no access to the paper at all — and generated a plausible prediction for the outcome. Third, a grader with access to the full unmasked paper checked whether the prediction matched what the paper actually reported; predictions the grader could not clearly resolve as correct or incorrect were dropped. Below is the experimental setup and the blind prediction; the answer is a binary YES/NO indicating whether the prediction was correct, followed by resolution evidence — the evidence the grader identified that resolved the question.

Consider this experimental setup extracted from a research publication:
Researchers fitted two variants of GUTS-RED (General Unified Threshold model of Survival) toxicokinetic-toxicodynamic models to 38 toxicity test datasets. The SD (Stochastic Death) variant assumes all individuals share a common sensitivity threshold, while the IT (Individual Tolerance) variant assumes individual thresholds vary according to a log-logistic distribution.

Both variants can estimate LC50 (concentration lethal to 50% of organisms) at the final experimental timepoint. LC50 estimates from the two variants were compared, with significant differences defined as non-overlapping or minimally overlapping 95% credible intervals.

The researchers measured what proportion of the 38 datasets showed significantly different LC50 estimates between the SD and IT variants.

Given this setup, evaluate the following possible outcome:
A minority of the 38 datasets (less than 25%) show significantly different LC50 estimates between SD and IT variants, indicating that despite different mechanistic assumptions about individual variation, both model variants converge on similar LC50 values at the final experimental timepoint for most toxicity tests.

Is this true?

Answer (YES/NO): YES